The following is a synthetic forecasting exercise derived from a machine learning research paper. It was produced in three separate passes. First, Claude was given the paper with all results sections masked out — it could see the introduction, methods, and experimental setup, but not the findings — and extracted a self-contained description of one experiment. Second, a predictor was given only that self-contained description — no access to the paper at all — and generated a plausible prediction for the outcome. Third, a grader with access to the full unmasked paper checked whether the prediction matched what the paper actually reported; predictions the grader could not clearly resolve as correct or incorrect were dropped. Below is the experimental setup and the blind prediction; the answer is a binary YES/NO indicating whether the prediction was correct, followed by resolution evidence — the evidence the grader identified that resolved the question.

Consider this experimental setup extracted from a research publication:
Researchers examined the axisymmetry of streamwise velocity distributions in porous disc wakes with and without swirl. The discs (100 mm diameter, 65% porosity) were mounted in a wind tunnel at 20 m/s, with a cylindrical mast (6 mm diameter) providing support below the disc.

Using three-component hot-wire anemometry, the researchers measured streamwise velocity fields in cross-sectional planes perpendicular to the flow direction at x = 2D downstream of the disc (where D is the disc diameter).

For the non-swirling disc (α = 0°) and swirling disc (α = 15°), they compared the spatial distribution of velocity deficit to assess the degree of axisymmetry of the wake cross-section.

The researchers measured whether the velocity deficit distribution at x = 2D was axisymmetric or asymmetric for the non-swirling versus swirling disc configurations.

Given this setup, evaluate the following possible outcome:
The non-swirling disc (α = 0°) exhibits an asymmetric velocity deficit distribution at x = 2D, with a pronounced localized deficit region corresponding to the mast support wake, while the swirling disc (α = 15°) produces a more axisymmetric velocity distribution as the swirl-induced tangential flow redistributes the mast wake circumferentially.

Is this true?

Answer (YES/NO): YES